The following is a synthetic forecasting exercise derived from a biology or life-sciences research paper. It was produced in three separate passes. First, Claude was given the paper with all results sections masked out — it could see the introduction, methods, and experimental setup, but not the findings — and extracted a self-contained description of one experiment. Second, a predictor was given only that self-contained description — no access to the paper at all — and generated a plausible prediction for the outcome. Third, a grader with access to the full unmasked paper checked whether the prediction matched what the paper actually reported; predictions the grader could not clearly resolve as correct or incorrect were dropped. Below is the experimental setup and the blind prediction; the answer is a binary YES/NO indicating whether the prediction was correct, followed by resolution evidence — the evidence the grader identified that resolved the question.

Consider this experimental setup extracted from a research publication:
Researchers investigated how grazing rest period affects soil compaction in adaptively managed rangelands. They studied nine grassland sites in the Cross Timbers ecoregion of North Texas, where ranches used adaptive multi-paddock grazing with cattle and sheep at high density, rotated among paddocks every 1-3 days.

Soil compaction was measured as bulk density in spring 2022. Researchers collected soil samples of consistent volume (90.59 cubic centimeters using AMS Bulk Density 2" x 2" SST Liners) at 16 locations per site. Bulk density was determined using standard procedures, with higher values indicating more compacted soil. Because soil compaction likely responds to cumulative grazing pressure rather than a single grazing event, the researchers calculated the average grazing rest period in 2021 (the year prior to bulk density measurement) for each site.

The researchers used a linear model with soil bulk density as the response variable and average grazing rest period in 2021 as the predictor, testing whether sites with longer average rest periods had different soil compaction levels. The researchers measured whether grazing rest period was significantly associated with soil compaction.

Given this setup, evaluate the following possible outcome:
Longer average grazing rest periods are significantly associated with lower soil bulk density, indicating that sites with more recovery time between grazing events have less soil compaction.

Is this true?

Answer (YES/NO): NO